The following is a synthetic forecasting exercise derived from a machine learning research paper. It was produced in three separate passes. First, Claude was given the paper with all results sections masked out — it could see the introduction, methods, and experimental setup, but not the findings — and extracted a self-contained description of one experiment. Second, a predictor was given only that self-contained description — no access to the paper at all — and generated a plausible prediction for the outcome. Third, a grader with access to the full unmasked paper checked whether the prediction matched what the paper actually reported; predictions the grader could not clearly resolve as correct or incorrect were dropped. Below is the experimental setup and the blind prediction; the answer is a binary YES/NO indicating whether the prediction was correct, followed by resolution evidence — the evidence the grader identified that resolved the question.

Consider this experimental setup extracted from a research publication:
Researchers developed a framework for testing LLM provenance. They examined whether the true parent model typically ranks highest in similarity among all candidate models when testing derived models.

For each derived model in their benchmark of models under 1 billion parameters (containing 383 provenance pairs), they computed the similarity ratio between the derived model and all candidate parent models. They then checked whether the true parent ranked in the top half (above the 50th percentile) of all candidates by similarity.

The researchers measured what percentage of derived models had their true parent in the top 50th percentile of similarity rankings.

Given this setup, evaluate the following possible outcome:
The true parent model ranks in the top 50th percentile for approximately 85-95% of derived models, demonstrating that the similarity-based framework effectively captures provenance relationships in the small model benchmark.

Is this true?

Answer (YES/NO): NO